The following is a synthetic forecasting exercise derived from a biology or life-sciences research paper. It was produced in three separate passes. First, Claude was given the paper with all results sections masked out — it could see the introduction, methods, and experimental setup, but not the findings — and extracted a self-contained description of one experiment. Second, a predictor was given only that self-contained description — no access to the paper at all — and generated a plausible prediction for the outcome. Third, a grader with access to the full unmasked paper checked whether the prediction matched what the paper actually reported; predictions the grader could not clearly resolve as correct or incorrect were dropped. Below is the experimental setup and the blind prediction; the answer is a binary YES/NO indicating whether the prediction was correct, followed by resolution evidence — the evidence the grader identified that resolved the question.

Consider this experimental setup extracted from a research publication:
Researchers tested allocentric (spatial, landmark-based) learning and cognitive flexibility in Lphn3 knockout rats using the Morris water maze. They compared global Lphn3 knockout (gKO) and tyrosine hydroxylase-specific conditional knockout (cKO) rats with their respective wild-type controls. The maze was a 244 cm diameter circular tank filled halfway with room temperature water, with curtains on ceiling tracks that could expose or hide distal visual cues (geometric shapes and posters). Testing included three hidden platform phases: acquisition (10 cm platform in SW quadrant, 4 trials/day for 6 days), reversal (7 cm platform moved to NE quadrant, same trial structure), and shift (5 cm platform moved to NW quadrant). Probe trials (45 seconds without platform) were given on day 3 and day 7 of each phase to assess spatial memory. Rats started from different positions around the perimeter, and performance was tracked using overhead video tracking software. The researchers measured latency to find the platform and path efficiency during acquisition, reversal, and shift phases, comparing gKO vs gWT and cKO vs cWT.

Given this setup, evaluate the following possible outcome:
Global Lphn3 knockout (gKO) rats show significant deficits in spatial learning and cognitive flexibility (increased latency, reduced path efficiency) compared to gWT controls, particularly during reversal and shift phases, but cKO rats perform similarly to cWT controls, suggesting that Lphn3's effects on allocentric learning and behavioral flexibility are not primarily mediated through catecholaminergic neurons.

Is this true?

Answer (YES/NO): NO